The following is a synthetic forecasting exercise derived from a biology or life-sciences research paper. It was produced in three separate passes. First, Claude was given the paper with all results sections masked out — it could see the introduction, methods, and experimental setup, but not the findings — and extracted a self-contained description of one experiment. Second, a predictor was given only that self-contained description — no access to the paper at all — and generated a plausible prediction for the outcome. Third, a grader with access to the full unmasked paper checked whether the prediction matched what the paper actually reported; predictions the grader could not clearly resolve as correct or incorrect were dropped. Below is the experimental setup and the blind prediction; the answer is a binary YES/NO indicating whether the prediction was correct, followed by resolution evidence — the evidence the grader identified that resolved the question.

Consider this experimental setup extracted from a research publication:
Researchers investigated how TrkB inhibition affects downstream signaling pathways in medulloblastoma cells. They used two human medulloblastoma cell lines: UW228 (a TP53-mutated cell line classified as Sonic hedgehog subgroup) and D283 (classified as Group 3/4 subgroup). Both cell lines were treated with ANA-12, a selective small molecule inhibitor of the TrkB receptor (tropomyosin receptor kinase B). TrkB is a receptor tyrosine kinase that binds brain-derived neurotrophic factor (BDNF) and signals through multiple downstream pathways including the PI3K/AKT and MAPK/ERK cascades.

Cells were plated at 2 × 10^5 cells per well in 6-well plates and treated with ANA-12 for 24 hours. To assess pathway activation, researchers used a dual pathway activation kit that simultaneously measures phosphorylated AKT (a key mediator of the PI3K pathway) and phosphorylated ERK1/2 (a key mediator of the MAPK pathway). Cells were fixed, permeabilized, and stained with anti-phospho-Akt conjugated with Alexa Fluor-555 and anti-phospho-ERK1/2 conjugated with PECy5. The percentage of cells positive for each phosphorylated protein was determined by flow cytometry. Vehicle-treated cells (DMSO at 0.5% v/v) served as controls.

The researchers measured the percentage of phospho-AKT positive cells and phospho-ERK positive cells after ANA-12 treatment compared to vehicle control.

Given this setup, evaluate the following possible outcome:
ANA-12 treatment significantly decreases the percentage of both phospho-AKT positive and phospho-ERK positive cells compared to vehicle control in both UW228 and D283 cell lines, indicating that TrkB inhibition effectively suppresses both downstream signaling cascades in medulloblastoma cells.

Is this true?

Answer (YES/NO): NO